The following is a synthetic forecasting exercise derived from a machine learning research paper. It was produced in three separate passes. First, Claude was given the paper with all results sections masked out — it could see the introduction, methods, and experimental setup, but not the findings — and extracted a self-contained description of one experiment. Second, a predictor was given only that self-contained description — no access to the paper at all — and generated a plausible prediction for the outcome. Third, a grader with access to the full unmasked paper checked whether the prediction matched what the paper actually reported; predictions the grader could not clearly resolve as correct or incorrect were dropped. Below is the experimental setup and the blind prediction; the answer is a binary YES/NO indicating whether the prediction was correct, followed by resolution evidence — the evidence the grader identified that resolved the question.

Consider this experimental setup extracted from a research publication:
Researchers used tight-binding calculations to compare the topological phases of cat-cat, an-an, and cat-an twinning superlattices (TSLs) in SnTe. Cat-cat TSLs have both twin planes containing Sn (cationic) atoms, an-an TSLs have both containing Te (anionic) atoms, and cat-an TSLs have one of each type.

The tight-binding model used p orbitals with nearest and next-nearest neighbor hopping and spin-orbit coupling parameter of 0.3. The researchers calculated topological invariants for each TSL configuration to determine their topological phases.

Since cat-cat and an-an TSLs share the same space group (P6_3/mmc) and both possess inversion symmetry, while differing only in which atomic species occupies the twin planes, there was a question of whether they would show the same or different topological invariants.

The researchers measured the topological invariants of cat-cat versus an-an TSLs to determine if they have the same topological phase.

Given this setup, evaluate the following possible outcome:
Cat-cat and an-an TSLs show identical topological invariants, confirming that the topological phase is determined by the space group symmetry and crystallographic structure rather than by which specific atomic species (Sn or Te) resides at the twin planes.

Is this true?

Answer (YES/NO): NO